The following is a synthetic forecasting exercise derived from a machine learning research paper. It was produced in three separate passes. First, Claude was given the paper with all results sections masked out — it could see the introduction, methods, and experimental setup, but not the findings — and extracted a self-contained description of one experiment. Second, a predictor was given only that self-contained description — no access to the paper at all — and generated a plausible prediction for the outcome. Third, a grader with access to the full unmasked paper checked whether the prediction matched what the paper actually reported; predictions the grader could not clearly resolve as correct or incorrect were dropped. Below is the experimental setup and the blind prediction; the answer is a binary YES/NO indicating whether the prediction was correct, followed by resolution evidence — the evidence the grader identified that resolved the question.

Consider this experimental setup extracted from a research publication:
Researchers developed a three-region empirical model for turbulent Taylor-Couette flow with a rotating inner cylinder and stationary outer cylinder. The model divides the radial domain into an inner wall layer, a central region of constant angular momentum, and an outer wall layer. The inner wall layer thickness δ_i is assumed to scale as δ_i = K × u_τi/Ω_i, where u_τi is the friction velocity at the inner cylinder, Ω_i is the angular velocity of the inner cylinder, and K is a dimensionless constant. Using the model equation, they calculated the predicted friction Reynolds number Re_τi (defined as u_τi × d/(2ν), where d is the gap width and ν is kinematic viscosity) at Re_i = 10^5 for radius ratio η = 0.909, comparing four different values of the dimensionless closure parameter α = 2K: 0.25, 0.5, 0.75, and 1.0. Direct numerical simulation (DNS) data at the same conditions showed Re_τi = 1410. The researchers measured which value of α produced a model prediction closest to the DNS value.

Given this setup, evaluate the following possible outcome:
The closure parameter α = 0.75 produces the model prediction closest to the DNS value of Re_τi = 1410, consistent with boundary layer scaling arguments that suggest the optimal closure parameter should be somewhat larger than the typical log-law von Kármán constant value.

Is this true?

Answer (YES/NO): NO